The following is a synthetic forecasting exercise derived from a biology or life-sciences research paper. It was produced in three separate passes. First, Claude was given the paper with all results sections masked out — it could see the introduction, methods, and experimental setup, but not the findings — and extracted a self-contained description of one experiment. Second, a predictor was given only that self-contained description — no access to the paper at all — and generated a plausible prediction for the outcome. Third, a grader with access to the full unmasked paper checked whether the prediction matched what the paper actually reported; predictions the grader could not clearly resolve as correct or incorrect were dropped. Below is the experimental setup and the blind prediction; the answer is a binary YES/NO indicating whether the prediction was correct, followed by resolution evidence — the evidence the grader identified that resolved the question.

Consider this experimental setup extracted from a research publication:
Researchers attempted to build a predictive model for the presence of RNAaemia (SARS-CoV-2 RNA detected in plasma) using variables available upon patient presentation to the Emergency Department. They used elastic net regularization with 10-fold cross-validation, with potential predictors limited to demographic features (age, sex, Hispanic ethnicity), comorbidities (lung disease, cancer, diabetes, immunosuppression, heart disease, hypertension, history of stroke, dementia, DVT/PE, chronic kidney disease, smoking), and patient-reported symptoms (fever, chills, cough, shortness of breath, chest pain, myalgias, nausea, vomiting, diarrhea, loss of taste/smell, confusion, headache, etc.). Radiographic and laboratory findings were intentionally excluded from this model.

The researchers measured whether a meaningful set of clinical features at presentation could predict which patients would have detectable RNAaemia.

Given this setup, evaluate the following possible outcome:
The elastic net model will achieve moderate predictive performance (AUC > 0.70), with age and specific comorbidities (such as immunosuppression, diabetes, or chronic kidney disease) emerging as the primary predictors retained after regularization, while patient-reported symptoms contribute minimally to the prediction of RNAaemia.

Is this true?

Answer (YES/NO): NO